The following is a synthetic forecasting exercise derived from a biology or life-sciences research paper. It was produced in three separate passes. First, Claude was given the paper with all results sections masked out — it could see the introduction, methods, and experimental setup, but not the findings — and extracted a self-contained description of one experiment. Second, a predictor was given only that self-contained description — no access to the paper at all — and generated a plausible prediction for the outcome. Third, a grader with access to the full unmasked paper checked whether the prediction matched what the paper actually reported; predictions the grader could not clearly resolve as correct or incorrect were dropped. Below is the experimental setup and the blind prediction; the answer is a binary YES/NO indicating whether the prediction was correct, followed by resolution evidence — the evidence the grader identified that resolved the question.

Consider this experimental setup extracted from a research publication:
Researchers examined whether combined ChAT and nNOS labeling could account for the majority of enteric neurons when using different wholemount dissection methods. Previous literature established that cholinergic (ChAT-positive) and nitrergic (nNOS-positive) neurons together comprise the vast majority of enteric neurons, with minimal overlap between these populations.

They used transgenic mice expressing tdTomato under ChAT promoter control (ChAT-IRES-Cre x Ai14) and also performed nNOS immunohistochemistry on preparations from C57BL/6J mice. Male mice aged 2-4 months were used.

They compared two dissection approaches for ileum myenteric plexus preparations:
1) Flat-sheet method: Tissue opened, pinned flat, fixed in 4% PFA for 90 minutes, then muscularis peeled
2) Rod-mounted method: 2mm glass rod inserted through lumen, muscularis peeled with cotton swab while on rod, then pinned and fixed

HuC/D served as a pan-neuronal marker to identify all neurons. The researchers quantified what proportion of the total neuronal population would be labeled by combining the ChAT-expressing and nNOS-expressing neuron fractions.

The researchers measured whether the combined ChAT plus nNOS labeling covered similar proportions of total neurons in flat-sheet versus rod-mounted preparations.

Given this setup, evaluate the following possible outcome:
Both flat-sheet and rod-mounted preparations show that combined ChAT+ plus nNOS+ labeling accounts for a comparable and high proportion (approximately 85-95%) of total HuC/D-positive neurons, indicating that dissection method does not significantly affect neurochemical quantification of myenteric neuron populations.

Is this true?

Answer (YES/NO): NO